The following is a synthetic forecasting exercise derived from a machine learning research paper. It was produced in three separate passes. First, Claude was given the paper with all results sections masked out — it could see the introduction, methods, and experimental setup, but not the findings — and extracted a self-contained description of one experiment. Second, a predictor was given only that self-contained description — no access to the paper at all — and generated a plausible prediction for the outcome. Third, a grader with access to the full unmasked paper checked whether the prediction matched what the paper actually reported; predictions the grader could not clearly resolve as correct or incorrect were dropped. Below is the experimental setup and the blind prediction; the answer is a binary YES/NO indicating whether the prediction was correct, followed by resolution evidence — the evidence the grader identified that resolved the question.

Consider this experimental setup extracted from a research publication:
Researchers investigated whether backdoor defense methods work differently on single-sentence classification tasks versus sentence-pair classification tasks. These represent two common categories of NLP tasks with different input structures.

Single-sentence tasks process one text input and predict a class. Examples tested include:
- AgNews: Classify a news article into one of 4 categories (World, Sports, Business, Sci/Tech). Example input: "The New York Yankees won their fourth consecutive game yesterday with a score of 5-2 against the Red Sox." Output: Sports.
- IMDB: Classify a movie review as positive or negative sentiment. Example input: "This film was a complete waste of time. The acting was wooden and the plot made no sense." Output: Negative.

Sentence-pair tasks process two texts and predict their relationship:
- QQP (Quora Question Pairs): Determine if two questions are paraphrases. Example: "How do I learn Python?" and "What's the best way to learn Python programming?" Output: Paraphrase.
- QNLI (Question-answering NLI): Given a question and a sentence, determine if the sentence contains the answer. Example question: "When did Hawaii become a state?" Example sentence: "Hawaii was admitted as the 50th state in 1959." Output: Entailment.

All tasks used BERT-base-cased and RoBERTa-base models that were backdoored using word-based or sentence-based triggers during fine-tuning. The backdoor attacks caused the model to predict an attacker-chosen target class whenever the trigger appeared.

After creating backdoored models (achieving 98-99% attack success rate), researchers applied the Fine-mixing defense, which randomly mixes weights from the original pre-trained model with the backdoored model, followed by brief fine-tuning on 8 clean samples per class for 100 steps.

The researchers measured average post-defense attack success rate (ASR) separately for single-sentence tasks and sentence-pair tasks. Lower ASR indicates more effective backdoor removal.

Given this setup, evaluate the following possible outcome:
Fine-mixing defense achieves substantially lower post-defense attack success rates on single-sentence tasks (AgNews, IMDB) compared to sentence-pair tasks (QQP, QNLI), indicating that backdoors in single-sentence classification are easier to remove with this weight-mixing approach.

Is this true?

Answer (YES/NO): YES